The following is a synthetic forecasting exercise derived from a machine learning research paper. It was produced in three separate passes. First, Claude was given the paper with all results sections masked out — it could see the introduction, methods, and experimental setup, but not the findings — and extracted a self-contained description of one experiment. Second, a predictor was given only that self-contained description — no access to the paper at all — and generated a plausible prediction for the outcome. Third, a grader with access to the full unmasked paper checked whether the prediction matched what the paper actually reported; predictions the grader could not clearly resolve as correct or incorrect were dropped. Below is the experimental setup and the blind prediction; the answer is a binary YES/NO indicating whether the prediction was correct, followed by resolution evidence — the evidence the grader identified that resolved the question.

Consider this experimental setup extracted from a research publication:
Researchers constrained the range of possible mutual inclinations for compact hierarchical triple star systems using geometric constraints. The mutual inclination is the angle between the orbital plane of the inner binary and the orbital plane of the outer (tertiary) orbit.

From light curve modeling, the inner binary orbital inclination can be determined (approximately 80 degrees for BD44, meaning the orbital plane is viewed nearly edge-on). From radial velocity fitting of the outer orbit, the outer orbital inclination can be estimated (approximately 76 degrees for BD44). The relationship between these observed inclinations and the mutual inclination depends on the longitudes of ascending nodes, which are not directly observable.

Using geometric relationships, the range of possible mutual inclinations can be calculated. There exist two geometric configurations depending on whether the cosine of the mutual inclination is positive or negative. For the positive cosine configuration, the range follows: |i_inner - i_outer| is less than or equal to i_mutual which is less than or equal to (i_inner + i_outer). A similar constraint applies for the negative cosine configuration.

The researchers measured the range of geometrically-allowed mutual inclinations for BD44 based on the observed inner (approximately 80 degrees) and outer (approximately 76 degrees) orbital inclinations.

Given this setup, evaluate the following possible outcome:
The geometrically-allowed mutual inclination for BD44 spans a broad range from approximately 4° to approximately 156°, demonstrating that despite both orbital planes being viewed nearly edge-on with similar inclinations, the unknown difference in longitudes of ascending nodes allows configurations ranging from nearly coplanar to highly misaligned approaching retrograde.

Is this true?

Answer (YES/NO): YES